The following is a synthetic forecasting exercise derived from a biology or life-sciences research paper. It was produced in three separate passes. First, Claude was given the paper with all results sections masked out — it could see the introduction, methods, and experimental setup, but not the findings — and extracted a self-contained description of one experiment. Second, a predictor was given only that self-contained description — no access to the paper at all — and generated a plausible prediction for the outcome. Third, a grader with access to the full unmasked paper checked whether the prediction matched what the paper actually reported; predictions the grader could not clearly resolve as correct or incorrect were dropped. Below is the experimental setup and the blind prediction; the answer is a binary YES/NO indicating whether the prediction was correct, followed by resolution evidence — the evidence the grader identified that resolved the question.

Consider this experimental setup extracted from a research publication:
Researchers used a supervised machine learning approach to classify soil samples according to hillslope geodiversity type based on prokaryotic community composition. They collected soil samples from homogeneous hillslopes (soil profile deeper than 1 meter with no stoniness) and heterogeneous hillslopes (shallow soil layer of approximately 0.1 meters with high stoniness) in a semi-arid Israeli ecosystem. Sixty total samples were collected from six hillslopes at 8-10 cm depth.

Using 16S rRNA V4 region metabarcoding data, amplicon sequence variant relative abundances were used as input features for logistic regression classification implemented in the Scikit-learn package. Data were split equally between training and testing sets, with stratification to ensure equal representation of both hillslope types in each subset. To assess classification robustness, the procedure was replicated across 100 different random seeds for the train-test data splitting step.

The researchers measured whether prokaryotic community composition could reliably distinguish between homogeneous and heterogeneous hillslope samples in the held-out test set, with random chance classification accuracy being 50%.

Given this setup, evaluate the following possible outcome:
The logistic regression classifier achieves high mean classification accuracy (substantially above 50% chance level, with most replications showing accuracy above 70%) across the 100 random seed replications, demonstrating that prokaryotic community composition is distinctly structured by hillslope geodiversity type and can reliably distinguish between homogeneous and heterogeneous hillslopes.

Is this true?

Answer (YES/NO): YES